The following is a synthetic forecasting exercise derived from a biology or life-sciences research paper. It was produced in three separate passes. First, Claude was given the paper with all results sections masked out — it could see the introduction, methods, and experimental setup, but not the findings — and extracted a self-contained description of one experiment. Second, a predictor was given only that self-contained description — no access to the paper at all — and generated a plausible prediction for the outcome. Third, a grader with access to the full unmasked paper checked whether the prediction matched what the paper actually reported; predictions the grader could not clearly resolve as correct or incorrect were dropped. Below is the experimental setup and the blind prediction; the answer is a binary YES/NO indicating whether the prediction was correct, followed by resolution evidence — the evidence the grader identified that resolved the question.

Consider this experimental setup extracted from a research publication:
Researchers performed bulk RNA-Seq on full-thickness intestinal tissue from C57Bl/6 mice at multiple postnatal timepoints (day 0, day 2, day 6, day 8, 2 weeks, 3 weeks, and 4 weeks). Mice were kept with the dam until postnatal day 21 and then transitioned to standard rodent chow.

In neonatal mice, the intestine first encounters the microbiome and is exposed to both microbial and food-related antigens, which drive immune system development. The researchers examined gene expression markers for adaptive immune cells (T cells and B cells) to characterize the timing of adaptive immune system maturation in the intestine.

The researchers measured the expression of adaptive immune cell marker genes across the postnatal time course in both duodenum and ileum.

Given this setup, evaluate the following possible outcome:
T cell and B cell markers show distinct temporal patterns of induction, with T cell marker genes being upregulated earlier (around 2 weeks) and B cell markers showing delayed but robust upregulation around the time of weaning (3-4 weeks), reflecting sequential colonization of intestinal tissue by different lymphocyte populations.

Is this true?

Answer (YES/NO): NO